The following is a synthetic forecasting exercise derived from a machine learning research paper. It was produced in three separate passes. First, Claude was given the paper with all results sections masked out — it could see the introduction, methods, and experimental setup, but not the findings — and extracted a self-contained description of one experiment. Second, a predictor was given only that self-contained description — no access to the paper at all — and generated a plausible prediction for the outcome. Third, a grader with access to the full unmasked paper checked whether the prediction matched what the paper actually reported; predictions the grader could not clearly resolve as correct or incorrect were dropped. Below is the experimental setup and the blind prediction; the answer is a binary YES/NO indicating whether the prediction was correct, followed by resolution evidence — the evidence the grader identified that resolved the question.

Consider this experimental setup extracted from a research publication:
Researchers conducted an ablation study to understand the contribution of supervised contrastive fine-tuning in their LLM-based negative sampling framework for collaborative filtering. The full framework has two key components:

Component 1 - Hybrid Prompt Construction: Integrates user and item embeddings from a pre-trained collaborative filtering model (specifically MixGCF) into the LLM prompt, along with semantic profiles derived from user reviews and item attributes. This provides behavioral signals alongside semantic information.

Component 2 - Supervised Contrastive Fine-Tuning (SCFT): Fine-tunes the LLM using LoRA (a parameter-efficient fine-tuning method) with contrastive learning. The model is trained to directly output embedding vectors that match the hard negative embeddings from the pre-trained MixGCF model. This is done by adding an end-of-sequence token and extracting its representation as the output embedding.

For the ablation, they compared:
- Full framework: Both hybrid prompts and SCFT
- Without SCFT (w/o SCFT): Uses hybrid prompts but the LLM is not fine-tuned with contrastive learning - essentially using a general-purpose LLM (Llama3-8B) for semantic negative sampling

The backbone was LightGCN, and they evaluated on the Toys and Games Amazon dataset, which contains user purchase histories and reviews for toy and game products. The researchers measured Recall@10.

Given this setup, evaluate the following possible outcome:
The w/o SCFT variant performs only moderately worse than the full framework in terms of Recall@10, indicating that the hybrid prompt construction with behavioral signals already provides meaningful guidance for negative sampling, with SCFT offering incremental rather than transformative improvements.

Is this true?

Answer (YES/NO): NO